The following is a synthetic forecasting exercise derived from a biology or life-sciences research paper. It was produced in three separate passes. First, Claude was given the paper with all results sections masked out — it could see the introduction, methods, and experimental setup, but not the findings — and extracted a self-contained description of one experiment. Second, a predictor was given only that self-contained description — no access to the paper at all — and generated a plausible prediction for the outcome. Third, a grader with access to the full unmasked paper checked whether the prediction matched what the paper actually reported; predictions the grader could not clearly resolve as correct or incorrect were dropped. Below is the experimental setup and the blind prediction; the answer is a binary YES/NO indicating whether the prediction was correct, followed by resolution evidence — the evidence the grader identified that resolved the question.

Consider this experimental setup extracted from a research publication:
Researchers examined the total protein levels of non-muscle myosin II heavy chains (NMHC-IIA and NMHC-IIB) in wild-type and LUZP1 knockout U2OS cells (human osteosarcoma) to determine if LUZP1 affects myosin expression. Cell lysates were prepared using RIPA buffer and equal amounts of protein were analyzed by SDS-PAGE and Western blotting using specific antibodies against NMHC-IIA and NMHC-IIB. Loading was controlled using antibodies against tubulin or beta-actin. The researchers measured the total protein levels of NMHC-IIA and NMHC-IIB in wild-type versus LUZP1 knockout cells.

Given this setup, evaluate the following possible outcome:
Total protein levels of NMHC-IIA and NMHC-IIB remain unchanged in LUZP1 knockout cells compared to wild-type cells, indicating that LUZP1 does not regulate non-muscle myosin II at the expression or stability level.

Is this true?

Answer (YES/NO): YES